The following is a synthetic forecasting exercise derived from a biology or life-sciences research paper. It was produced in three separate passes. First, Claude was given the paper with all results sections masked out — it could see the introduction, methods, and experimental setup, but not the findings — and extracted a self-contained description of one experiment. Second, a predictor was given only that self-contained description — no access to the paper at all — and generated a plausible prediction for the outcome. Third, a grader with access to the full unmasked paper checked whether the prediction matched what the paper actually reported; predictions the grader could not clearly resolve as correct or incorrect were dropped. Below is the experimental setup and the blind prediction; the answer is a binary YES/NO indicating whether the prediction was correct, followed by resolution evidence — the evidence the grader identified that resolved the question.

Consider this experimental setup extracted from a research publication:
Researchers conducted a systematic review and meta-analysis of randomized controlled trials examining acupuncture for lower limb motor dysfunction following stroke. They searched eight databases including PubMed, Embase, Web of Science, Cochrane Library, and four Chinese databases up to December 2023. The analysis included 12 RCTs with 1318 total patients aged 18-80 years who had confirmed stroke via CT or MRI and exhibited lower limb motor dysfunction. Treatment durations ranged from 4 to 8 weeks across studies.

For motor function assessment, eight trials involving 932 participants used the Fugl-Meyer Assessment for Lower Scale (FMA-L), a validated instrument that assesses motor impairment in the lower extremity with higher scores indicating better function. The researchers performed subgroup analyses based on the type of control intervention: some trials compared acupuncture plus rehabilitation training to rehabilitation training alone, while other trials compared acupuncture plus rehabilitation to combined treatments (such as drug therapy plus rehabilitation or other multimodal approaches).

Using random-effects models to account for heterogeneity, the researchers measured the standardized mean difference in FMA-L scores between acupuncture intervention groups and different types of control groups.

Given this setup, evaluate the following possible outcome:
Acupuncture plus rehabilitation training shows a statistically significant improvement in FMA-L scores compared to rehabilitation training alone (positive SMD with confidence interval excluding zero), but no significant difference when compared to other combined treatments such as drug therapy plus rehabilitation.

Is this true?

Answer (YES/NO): NO